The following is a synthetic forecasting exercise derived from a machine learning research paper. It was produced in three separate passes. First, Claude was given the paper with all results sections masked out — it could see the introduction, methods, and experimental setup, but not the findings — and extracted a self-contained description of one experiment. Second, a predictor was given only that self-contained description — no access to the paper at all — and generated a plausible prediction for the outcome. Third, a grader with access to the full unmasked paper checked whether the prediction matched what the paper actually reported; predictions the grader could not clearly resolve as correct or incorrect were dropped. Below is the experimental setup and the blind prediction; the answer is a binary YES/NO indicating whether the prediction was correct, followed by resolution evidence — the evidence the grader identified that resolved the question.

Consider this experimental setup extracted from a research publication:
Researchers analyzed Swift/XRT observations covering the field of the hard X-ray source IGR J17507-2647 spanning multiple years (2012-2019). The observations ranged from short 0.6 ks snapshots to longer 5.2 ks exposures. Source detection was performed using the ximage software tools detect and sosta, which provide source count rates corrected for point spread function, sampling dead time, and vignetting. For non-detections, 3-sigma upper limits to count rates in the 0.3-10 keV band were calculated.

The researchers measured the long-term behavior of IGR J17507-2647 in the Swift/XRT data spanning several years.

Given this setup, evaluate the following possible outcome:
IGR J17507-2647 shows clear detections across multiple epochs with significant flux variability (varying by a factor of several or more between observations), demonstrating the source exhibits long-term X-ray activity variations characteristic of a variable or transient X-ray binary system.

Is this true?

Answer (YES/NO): NO